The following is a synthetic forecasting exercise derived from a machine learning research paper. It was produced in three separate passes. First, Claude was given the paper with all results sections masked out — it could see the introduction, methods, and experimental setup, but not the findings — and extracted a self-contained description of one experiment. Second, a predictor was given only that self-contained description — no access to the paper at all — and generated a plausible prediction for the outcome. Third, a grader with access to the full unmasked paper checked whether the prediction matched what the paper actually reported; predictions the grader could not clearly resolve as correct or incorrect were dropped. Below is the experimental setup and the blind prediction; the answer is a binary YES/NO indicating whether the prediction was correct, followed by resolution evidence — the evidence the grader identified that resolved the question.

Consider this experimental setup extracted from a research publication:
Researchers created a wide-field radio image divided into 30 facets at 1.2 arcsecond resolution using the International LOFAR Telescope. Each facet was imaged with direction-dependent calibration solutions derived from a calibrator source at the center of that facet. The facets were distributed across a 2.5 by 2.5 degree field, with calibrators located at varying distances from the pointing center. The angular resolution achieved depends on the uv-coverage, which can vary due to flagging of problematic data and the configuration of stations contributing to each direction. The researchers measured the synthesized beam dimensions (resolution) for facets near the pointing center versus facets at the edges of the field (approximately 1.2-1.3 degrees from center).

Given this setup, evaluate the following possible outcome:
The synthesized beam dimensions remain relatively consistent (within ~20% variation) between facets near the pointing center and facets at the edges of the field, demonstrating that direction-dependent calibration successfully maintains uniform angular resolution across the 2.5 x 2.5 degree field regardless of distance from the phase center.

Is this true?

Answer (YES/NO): NO